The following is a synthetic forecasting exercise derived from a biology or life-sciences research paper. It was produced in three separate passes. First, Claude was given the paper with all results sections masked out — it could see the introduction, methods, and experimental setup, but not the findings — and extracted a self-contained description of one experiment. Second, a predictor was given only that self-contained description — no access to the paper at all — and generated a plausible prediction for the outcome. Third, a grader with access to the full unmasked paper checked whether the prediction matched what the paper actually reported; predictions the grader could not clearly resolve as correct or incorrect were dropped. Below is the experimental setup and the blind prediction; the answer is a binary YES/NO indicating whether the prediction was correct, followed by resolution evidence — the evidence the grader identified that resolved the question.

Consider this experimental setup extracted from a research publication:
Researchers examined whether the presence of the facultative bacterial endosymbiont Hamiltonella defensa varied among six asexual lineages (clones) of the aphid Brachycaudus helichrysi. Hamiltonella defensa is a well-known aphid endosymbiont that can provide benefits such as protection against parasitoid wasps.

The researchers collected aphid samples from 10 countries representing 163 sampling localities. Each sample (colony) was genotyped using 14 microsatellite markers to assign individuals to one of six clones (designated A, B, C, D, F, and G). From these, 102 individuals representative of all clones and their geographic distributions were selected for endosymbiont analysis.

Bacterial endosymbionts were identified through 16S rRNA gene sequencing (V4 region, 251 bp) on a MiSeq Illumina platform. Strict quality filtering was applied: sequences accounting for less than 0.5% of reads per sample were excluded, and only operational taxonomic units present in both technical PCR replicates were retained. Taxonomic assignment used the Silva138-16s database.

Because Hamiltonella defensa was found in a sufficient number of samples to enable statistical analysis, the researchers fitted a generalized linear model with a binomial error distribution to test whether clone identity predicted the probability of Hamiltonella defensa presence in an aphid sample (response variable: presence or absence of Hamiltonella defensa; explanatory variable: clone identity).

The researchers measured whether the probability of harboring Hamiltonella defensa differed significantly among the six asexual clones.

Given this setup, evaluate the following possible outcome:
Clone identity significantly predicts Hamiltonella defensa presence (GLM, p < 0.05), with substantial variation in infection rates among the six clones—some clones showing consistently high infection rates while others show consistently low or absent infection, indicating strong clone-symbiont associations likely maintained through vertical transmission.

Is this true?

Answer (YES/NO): YES